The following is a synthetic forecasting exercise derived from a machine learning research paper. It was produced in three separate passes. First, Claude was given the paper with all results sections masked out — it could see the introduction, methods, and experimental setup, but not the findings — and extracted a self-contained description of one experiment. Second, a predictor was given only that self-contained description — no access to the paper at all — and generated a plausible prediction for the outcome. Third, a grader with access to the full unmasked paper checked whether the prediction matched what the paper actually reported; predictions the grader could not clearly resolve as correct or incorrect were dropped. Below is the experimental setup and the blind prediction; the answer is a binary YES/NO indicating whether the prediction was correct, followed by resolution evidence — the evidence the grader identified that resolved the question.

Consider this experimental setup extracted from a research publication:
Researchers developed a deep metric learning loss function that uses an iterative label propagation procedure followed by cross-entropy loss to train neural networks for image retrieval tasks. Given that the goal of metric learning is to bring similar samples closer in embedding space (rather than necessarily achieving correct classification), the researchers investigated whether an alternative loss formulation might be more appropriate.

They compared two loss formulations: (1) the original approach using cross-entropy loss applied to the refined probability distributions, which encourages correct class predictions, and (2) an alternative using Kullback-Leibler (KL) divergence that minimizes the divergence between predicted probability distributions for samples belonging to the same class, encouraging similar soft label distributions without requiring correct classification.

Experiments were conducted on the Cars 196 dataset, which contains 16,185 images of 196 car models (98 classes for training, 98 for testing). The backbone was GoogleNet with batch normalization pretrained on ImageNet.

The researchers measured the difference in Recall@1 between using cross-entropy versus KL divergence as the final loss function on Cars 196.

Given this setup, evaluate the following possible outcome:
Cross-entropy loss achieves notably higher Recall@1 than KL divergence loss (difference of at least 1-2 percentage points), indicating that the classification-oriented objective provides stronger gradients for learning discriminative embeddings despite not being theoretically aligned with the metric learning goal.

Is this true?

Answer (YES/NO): YES